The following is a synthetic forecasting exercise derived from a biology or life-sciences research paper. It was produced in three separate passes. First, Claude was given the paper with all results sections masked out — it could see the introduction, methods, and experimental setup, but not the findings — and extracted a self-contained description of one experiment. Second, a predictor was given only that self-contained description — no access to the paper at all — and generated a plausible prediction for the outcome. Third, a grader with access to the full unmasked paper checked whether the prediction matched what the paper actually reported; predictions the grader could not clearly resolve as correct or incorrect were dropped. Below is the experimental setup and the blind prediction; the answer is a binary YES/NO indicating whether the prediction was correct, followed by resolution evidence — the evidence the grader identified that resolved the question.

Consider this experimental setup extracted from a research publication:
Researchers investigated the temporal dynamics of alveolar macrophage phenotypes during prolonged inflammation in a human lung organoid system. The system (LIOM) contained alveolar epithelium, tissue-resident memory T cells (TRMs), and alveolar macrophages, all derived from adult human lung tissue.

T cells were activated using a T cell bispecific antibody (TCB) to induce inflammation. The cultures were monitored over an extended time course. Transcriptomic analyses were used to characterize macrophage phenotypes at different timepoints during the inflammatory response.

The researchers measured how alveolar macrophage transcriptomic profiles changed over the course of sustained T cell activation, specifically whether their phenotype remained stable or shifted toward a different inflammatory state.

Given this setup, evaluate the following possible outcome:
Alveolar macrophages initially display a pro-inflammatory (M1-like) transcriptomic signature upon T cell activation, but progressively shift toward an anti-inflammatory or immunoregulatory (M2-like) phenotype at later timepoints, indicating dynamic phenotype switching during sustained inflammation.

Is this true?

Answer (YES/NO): NO